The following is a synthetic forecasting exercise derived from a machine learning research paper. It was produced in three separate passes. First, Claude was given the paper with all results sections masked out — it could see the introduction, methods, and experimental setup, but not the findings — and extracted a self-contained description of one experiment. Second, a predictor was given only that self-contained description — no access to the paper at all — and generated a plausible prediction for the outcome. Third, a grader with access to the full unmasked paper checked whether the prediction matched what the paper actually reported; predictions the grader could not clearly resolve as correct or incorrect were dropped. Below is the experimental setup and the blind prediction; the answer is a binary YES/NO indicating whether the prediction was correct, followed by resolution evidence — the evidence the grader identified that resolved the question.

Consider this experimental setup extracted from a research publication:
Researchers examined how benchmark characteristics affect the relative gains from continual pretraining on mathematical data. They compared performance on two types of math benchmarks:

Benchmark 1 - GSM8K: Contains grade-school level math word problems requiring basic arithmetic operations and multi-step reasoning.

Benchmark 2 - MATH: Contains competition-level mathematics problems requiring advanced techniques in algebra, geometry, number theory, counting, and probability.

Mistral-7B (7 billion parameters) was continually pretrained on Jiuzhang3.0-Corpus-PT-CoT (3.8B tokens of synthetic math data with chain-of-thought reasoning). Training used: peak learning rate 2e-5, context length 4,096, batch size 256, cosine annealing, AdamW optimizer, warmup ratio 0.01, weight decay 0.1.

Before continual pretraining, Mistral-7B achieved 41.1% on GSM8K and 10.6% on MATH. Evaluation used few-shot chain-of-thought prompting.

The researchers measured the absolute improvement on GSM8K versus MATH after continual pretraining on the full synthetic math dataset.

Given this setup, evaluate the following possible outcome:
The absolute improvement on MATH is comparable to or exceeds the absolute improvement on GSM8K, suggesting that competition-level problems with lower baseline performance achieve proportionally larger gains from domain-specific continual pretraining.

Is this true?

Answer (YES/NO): YES